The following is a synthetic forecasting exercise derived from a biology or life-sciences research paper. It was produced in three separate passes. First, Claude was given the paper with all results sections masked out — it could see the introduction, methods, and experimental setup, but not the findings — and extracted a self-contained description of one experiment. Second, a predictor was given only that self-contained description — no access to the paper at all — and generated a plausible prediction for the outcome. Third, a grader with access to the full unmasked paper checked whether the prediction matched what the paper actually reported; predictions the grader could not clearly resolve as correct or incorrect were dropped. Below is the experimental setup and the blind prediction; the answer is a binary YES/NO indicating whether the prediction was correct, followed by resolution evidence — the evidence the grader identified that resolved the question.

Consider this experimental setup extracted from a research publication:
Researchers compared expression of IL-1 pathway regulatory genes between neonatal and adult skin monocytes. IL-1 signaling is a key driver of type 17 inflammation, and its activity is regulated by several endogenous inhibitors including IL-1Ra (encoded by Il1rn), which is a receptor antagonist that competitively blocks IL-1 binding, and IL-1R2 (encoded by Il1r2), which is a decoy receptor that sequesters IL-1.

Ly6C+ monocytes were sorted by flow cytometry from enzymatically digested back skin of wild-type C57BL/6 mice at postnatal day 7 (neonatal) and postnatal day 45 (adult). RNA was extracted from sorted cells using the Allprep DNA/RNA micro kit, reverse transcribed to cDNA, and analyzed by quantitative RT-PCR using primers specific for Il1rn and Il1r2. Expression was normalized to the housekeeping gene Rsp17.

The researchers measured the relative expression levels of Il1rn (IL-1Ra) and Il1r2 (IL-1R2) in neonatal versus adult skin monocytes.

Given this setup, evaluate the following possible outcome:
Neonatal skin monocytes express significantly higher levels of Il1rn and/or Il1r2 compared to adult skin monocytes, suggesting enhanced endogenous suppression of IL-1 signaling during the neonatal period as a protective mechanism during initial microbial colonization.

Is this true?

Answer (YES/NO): YES